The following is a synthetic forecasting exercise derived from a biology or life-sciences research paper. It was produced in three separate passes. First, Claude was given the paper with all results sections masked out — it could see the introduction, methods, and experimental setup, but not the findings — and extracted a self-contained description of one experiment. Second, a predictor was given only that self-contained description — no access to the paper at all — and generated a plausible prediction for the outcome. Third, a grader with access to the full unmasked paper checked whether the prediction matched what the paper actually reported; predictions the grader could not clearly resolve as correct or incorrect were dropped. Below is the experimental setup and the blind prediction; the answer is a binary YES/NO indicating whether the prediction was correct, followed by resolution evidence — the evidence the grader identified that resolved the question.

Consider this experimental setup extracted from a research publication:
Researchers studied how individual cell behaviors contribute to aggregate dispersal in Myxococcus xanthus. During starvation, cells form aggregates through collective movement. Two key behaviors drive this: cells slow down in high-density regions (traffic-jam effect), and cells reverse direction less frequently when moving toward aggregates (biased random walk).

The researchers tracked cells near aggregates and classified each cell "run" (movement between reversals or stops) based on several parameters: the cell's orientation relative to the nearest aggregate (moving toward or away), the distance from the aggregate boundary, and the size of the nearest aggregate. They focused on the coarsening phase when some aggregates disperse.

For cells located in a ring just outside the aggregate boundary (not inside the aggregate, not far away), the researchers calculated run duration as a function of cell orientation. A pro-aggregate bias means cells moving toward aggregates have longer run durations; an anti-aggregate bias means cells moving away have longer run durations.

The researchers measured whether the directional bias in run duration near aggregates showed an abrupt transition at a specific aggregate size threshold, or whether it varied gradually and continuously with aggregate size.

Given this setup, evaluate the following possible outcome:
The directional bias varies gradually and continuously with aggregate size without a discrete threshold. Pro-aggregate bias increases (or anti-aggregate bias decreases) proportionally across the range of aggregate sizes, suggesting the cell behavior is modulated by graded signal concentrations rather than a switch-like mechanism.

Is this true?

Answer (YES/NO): YES